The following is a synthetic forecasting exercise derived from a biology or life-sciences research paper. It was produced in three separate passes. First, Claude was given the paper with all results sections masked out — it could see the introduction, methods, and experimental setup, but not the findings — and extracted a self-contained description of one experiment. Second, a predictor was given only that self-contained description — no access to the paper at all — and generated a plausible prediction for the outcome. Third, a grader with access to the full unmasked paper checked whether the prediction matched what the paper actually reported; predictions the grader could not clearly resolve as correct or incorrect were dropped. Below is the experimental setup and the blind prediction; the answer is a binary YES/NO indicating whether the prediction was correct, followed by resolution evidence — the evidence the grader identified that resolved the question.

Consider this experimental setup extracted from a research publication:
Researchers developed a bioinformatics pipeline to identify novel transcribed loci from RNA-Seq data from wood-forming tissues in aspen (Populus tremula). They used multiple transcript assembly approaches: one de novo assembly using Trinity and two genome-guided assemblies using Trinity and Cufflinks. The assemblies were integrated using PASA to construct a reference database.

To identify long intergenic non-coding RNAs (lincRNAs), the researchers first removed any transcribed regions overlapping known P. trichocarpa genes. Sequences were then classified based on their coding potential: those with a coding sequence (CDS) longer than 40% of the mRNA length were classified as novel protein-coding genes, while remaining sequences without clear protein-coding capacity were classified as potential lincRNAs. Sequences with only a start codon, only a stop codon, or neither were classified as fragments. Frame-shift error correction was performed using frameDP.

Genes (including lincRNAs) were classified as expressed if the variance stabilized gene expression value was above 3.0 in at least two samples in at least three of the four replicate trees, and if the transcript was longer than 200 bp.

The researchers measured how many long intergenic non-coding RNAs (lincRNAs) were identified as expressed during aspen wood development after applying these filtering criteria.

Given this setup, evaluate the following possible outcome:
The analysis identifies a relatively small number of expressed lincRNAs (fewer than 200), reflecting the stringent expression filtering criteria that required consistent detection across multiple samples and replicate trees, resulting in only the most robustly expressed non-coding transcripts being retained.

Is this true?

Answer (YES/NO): NO